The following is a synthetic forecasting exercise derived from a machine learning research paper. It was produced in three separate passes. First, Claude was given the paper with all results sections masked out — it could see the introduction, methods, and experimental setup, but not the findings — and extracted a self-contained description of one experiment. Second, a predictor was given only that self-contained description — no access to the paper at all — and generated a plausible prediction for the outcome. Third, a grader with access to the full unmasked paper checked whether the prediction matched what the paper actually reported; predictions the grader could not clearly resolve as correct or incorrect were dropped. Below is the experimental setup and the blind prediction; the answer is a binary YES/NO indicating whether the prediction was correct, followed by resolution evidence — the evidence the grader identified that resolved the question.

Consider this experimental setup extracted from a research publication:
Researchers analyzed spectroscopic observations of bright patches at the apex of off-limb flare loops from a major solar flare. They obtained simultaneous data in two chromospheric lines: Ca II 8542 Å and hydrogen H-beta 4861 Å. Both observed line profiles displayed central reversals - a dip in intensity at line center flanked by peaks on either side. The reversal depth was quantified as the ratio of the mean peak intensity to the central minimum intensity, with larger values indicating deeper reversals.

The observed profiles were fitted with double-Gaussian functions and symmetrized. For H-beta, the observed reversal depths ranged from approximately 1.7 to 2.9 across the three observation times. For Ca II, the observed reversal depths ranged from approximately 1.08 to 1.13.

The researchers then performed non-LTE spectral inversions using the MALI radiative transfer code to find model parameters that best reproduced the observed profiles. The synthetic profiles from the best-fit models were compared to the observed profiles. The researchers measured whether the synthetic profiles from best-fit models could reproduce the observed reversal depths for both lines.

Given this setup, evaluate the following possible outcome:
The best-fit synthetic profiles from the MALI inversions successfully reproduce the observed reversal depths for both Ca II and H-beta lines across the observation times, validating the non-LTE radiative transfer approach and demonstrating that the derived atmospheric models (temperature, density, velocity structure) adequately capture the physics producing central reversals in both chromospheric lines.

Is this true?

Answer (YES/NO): NO